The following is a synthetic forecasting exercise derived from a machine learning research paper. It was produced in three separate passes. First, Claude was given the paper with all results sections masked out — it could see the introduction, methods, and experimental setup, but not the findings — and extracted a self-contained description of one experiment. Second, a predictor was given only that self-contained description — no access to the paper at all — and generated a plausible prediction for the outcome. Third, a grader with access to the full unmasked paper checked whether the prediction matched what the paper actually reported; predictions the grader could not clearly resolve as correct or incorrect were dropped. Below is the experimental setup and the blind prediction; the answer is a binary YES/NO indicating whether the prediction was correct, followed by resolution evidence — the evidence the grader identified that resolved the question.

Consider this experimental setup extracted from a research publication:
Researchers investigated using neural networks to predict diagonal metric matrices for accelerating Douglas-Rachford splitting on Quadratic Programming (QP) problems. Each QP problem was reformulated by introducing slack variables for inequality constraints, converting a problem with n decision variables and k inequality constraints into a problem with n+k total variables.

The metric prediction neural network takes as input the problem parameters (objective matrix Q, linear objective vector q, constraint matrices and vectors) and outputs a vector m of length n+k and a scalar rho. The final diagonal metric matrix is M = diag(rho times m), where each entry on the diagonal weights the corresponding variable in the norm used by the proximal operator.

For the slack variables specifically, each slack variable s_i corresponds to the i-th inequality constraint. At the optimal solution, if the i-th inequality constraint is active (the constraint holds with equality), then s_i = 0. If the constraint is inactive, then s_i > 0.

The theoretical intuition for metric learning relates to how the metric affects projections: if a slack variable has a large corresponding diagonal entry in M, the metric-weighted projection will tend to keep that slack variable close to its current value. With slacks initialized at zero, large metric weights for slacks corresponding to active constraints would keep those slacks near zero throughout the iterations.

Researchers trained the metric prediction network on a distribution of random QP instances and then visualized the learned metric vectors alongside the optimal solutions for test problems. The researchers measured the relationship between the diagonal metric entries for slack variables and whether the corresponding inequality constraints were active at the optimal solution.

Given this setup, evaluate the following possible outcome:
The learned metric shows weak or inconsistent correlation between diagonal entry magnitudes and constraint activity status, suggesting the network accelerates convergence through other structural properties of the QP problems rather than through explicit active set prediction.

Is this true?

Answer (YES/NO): NO